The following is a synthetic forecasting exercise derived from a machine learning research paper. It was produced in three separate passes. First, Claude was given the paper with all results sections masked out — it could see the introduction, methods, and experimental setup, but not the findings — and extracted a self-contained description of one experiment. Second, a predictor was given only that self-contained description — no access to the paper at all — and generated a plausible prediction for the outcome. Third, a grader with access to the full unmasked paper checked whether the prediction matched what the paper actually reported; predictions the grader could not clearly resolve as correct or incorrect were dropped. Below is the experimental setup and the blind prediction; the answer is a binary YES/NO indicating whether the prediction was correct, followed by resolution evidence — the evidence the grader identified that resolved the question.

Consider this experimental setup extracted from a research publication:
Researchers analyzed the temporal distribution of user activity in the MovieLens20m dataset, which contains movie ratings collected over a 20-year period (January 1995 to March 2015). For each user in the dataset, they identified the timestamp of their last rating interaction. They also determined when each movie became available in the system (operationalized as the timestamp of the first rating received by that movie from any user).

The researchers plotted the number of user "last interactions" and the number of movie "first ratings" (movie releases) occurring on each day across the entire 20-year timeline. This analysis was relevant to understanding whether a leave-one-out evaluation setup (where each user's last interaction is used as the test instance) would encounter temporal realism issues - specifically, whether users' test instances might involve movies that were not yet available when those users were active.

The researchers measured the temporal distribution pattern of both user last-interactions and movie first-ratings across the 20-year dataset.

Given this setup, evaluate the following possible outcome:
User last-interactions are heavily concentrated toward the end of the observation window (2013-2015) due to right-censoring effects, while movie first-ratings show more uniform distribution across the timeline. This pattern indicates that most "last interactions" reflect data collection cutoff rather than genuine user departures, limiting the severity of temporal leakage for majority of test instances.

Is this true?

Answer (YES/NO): NO